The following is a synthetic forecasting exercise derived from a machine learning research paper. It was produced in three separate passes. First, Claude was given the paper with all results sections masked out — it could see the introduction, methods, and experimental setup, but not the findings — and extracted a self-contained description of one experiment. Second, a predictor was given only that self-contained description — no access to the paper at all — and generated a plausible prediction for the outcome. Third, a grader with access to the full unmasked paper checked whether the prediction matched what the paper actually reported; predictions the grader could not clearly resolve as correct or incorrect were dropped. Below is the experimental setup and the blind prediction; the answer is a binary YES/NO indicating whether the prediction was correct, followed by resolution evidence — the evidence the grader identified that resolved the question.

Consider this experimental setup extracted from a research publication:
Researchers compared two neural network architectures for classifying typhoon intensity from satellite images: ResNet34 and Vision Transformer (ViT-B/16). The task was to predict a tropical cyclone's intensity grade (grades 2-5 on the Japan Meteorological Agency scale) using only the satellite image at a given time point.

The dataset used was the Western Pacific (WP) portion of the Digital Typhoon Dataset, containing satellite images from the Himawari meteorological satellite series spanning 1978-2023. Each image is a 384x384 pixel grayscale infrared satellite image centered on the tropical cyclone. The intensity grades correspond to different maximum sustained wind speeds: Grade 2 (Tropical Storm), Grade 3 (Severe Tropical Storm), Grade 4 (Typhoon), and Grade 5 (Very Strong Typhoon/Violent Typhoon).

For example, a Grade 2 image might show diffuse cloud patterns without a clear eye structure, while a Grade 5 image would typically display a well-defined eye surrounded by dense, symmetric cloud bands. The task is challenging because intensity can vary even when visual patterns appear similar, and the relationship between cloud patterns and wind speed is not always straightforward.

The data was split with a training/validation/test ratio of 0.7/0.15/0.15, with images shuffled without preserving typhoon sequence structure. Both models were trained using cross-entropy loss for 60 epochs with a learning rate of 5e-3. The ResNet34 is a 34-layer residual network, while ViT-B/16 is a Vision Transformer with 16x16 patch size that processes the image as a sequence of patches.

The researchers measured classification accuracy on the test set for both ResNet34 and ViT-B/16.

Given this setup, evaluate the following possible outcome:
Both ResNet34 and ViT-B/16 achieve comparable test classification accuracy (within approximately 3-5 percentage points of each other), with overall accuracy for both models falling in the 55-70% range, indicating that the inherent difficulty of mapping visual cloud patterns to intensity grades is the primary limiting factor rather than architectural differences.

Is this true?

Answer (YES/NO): NO